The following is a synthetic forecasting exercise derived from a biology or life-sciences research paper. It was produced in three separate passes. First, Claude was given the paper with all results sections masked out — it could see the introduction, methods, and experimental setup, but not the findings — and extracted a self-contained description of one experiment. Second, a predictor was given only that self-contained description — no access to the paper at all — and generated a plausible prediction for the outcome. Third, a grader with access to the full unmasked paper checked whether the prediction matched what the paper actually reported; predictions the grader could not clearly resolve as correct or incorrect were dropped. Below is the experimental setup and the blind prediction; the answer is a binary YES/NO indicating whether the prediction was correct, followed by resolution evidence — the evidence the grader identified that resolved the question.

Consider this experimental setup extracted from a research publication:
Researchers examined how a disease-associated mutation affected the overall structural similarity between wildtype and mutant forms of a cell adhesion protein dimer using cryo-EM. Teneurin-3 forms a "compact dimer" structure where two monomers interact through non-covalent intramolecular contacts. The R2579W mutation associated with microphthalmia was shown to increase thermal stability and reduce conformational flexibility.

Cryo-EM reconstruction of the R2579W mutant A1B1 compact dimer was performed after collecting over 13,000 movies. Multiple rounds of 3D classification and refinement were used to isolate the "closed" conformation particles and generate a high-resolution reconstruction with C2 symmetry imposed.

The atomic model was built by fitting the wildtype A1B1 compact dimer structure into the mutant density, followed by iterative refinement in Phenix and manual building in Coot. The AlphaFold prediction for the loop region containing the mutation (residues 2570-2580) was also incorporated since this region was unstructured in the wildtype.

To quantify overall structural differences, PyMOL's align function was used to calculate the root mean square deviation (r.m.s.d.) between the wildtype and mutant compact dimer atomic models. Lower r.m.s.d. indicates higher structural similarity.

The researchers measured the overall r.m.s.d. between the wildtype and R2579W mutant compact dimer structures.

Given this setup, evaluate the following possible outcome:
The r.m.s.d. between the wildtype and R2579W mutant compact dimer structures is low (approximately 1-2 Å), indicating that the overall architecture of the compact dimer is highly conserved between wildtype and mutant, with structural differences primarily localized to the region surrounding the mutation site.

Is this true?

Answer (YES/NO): NO